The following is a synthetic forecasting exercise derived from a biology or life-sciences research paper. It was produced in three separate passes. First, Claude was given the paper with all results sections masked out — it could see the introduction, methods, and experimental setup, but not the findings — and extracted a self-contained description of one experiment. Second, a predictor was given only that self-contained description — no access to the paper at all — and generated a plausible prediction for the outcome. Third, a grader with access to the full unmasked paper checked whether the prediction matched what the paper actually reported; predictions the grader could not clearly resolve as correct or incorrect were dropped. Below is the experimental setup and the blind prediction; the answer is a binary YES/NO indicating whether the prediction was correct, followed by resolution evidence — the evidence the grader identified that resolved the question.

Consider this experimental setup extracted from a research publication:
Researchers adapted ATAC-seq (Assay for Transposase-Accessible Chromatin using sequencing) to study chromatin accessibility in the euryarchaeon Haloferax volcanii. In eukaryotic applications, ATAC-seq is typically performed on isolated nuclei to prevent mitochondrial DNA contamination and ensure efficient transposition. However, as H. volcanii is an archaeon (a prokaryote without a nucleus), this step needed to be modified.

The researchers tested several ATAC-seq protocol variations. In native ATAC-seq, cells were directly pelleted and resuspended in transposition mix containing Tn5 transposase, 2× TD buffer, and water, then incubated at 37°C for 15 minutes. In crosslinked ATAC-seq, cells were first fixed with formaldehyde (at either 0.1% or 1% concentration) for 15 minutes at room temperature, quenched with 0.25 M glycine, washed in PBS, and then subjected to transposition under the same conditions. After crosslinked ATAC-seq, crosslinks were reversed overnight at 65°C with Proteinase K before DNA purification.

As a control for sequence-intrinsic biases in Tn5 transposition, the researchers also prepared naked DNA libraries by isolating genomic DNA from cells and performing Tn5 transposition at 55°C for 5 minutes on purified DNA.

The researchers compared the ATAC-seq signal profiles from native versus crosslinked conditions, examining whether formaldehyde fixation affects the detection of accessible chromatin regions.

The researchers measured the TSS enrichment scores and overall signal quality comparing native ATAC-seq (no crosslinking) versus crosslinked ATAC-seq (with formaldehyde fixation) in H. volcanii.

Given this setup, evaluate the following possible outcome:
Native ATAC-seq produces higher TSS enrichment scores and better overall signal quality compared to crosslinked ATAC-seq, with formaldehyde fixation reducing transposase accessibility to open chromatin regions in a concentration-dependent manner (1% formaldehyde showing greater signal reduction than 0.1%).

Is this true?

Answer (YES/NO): NO